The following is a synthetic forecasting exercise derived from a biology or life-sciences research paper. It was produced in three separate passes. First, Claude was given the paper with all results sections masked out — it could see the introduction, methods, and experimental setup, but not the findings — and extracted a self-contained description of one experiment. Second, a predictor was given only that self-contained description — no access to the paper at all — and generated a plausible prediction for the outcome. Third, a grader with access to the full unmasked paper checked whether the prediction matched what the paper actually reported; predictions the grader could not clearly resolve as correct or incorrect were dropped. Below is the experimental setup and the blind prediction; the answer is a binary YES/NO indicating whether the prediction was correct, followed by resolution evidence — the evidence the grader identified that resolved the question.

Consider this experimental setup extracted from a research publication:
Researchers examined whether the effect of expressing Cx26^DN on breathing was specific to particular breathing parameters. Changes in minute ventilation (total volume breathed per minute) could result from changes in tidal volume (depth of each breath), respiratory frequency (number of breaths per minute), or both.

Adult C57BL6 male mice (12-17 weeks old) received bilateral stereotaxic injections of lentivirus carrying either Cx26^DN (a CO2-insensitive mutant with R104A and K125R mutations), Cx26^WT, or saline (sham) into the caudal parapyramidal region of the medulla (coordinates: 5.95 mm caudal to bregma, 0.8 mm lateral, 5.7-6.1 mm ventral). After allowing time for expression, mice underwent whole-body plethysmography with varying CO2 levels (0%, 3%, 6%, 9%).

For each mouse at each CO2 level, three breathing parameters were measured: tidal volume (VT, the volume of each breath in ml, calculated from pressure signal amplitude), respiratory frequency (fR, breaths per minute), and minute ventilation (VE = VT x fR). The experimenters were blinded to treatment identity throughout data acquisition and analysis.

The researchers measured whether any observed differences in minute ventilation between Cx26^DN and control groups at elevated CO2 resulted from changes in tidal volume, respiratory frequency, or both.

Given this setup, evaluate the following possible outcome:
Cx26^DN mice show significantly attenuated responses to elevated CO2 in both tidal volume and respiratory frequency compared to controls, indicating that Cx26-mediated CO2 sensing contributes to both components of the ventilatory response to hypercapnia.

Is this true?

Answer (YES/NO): NO